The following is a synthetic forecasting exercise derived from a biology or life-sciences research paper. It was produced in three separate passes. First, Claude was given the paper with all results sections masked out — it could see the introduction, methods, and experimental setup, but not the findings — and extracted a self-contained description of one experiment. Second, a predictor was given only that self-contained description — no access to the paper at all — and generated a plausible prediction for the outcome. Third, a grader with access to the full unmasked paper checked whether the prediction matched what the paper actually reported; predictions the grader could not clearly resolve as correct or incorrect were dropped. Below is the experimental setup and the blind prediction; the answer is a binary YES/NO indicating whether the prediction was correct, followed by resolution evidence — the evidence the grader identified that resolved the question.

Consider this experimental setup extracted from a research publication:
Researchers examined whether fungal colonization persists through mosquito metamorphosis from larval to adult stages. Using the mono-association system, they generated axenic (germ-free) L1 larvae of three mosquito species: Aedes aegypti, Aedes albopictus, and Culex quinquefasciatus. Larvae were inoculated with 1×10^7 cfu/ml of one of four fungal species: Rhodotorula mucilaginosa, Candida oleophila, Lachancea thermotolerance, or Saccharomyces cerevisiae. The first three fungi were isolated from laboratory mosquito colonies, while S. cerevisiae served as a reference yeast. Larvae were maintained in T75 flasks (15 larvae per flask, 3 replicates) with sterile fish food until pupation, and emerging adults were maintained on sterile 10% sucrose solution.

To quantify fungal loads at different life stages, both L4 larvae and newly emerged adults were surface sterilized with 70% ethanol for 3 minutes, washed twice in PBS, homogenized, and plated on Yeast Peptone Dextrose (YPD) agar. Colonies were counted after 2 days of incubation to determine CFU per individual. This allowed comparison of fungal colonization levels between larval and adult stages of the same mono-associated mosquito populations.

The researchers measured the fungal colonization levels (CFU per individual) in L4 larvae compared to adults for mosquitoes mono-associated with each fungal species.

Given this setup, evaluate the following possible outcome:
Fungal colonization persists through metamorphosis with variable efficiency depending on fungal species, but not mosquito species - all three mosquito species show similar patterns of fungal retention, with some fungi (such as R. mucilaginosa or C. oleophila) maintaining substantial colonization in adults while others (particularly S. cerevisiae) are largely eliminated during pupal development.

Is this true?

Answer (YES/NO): NO